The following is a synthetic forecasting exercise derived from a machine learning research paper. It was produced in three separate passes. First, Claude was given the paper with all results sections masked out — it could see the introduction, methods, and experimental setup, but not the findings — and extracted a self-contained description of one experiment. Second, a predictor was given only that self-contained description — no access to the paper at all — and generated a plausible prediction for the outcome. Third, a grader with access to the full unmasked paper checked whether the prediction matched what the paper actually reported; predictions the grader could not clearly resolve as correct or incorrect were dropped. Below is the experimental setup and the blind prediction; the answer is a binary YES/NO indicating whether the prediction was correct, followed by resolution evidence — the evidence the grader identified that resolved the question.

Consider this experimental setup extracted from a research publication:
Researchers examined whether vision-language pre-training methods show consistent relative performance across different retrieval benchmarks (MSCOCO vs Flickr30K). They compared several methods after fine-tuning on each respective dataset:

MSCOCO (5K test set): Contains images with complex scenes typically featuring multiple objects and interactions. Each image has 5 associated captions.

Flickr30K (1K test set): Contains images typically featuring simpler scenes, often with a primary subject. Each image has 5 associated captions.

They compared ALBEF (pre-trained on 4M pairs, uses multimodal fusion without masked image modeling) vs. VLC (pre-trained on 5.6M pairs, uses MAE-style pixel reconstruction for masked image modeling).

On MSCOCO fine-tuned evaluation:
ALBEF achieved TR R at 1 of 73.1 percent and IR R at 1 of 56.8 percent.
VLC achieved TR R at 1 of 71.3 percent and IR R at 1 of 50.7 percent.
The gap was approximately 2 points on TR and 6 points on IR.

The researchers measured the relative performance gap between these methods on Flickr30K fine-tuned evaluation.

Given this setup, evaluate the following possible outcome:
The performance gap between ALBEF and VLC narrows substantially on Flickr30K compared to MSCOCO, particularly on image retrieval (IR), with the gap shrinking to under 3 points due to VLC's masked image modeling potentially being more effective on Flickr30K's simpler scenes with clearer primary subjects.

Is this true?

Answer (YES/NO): NO